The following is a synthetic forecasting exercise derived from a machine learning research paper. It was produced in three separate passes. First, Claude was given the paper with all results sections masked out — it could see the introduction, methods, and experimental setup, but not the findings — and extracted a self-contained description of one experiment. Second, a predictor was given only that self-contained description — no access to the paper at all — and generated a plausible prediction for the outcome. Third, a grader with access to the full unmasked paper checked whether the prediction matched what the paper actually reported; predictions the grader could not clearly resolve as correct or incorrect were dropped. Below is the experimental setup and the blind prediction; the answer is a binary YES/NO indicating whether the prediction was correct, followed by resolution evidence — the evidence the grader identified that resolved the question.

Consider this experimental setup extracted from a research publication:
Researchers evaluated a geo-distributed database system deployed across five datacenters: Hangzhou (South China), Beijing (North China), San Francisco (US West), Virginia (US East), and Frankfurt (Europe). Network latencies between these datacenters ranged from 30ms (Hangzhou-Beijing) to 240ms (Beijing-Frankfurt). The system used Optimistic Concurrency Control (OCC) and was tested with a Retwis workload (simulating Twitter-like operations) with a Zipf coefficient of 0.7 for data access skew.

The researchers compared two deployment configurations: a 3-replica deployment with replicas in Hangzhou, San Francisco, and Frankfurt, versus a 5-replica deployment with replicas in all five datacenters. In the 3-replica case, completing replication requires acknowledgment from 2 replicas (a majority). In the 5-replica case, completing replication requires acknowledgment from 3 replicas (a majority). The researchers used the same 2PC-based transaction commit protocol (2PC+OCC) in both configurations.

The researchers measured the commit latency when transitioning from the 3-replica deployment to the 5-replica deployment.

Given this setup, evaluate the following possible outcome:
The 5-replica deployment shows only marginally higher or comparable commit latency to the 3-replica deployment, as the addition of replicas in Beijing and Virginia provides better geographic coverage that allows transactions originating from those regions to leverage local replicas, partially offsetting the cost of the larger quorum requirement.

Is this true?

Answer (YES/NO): YES